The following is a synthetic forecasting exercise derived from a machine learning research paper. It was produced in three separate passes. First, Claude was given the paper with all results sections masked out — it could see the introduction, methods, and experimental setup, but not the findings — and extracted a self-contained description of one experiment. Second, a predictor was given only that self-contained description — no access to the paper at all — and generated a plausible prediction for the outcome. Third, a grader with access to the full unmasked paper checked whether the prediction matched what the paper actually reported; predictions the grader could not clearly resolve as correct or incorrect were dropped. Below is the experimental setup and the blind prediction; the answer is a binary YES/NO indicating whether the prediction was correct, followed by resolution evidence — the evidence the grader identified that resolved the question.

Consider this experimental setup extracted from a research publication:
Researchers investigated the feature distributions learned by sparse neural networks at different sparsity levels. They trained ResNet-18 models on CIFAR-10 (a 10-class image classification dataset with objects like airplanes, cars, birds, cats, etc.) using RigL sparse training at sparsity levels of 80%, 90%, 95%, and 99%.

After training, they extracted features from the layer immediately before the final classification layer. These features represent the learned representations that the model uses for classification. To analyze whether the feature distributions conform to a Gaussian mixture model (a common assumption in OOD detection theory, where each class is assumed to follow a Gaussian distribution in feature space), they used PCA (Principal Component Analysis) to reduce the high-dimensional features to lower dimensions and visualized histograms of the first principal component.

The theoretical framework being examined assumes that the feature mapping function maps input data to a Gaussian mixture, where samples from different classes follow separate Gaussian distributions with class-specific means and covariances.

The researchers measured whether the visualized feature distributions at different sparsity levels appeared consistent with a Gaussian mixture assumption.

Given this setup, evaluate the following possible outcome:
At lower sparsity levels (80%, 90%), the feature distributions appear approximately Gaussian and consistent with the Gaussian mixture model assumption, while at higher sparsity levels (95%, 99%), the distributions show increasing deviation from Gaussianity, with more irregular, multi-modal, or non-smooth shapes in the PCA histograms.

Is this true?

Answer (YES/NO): NO